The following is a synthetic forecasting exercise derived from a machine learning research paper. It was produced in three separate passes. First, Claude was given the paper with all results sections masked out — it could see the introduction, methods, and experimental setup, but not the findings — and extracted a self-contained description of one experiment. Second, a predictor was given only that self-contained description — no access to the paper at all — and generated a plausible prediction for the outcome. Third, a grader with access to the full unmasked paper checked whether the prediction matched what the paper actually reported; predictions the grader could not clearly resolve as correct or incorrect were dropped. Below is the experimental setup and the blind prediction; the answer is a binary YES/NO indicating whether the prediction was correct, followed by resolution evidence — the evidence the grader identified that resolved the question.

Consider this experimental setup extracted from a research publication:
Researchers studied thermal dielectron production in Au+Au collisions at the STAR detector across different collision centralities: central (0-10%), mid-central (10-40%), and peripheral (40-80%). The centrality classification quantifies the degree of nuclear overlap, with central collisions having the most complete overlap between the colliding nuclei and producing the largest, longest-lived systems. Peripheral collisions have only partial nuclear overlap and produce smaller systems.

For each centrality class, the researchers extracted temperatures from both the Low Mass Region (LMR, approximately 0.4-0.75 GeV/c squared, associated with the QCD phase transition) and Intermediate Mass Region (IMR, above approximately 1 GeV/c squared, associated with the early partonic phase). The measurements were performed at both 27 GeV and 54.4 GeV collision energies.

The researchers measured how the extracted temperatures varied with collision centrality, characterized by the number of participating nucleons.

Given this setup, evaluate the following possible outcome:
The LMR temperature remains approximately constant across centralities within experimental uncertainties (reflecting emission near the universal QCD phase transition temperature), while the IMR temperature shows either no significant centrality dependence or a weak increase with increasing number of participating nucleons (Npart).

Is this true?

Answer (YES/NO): YES